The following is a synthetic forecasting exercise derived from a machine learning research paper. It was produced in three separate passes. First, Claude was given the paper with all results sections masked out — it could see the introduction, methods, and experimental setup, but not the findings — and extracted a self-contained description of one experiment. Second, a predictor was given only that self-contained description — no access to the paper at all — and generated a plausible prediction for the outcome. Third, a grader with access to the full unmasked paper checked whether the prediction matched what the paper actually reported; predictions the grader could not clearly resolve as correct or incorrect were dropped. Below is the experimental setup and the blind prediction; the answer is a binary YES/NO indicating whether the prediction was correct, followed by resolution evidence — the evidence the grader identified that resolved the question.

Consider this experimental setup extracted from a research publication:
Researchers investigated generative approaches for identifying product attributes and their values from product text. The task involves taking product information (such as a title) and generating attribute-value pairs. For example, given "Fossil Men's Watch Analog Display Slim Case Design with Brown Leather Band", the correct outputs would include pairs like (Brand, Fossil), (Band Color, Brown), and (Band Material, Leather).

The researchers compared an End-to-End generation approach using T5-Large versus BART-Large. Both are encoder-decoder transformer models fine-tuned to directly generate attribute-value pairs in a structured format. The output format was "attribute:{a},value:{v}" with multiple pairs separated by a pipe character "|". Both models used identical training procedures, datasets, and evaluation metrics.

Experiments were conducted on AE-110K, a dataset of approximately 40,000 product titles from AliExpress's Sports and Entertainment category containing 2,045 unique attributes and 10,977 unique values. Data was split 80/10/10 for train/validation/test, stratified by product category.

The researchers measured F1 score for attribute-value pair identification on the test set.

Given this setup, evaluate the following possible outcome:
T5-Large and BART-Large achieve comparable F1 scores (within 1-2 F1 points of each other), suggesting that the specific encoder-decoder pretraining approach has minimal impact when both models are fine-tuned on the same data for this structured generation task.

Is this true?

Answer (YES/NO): NO